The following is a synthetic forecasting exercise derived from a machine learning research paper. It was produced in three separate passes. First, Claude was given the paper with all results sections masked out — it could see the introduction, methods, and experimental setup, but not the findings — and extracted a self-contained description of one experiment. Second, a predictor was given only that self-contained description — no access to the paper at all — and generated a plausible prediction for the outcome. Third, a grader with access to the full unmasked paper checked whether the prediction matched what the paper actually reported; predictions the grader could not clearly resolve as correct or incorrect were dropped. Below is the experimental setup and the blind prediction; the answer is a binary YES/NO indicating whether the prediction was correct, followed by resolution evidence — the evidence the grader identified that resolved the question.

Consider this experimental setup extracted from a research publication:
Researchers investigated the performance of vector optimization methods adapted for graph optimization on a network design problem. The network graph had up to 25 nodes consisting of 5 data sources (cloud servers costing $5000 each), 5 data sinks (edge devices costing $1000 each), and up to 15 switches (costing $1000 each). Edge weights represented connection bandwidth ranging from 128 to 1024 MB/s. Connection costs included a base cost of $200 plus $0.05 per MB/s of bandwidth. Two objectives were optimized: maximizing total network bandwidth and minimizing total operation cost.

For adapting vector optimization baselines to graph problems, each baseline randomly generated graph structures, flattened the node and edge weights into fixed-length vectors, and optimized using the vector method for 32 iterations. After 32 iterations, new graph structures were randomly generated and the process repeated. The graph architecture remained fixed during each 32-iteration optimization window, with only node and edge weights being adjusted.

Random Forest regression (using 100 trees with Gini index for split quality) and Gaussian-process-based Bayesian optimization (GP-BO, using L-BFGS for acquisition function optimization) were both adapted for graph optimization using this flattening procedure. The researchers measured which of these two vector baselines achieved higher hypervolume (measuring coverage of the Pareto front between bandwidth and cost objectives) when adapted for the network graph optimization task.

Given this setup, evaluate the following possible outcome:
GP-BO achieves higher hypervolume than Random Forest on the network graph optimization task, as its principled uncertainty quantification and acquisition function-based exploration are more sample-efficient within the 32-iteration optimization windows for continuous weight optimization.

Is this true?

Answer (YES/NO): YES